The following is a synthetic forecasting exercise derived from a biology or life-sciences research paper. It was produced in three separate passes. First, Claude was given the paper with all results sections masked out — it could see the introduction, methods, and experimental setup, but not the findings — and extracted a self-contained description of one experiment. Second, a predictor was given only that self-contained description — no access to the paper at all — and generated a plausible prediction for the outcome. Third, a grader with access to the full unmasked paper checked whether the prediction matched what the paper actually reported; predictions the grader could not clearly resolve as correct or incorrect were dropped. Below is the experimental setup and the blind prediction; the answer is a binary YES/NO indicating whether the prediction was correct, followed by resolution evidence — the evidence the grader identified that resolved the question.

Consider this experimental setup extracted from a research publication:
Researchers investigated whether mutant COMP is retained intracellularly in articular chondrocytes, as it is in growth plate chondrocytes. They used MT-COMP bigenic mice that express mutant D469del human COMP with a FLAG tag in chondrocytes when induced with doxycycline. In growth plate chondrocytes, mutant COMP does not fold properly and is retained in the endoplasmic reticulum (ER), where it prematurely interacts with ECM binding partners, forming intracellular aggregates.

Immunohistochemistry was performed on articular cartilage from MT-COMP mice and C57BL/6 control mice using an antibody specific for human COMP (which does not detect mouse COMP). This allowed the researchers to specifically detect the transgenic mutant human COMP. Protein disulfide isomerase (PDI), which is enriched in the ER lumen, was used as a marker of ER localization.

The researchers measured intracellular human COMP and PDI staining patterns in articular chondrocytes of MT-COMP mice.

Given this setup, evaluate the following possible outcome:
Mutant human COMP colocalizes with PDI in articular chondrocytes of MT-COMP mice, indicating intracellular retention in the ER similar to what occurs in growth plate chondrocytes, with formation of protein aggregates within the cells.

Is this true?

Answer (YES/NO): YES